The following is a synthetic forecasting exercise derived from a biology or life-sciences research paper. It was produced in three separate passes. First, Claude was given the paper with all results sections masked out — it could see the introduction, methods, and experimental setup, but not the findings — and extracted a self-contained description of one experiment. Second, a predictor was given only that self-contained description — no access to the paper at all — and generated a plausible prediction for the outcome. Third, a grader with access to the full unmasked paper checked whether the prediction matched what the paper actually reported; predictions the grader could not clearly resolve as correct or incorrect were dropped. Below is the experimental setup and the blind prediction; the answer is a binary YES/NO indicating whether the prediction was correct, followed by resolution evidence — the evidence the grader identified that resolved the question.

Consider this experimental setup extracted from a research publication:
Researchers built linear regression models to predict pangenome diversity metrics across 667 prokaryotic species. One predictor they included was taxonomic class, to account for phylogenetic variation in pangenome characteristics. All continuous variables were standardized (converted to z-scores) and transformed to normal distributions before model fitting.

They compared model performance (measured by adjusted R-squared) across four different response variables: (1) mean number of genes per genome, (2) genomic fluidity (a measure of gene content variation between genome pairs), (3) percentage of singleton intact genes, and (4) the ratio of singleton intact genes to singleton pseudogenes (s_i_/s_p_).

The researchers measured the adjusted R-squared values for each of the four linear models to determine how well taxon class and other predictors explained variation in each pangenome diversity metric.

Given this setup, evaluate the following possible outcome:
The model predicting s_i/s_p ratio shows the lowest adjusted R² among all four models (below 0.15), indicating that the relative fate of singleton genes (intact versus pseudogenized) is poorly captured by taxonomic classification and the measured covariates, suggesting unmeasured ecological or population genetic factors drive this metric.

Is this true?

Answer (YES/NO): NO